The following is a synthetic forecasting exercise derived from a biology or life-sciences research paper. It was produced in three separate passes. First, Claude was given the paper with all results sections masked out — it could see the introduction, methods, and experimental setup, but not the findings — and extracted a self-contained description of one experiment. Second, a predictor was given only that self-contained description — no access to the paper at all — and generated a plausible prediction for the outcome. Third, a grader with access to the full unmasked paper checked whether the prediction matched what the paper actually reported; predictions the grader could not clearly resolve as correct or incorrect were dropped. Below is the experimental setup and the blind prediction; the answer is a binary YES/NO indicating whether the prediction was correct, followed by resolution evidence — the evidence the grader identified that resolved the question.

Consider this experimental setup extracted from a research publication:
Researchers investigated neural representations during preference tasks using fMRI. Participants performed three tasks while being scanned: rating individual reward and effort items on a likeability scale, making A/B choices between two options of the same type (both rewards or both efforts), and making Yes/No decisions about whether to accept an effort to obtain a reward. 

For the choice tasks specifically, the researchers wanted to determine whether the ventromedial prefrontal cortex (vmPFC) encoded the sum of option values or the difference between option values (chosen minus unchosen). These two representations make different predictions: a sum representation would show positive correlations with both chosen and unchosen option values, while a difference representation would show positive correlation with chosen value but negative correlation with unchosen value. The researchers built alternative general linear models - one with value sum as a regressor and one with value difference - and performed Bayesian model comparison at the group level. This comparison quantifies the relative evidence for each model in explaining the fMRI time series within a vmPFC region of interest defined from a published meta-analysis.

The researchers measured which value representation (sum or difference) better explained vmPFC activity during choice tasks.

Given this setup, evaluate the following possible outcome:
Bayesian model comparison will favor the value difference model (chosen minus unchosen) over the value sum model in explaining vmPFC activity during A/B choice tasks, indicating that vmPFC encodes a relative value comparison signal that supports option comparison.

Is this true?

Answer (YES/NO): NO